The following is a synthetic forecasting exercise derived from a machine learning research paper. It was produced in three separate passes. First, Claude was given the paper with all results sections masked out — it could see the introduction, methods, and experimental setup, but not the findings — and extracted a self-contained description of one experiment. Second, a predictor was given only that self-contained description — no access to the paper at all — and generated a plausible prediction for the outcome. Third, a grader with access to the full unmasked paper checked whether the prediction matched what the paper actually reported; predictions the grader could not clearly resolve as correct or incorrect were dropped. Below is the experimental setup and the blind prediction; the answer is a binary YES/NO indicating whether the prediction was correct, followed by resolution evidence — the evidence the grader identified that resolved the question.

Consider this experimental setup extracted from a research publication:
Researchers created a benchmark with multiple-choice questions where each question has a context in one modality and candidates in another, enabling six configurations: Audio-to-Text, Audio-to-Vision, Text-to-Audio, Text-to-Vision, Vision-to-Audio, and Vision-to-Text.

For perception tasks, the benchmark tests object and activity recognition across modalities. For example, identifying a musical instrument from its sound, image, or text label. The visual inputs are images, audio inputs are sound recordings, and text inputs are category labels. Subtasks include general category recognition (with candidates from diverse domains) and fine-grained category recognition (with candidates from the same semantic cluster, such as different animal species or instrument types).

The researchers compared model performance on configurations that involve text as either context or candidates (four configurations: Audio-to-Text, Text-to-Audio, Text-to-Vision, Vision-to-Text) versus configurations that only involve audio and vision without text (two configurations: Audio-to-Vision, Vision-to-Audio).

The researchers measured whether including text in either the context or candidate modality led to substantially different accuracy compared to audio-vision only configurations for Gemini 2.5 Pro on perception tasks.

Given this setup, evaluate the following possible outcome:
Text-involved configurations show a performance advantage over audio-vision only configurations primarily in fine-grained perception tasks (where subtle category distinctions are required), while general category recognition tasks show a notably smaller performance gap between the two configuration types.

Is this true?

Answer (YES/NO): YES